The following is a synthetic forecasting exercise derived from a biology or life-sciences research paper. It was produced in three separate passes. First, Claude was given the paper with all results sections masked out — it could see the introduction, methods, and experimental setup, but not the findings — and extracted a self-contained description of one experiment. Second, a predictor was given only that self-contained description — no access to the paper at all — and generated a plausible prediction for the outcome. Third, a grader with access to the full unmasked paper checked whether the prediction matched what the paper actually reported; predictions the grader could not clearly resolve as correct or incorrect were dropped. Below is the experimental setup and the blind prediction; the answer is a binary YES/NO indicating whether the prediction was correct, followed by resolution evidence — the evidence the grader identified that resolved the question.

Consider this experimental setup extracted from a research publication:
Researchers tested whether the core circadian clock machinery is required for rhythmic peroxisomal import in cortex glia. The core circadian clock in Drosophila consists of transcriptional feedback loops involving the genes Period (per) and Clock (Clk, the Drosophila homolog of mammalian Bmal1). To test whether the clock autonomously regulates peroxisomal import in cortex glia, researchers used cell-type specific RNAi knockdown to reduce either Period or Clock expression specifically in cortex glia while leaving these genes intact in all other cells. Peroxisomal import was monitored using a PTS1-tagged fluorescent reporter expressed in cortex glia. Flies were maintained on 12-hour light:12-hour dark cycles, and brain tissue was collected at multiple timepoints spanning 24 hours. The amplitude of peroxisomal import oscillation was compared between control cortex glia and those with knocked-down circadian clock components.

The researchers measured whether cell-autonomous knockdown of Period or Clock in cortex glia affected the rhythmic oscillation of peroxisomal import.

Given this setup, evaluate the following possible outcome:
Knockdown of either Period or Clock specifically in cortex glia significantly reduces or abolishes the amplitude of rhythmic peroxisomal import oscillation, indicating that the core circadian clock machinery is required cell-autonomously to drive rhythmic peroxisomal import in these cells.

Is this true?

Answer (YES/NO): YES